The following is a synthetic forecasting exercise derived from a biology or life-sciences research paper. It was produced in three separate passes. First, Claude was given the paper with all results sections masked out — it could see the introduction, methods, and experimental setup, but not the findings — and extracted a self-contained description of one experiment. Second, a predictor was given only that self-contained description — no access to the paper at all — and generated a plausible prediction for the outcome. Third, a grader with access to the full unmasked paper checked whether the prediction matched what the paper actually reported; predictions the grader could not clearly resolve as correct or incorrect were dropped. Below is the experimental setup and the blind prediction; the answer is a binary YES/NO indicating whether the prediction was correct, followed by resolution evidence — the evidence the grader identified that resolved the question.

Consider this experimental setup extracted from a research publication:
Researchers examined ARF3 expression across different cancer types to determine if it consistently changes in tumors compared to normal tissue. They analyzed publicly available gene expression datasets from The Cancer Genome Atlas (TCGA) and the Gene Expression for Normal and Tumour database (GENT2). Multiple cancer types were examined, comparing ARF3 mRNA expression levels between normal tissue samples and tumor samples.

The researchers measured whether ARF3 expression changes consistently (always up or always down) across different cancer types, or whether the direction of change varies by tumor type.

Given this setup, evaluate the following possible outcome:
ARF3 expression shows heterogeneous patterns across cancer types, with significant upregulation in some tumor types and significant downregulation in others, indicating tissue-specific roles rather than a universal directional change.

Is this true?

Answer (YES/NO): YES